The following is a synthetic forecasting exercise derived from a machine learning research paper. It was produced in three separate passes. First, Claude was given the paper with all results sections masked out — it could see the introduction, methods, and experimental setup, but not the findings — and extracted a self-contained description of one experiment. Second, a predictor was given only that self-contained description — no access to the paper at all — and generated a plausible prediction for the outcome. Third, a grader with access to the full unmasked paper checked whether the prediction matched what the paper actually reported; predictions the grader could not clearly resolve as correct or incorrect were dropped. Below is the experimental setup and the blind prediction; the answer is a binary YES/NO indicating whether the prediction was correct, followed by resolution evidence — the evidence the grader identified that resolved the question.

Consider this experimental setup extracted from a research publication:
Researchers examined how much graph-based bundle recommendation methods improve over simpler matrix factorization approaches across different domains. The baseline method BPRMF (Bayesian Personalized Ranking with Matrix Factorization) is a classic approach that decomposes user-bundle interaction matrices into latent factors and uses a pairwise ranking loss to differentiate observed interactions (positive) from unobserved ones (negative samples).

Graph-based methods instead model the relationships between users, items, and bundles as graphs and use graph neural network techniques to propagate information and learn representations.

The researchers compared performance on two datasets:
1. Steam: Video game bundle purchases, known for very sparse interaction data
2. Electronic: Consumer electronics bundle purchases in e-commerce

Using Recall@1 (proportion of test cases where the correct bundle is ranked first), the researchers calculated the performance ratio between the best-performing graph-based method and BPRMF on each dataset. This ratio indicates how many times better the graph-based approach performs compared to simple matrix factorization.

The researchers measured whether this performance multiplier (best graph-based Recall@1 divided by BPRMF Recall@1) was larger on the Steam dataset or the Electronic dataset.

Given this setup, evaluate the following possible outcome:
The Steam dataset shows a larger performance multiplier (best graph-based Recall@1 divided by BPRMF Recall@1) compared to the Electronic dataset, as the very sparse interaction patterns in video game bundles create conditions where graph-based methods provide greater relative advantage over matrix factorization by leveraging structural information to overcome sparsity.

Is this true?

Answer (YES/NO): YES